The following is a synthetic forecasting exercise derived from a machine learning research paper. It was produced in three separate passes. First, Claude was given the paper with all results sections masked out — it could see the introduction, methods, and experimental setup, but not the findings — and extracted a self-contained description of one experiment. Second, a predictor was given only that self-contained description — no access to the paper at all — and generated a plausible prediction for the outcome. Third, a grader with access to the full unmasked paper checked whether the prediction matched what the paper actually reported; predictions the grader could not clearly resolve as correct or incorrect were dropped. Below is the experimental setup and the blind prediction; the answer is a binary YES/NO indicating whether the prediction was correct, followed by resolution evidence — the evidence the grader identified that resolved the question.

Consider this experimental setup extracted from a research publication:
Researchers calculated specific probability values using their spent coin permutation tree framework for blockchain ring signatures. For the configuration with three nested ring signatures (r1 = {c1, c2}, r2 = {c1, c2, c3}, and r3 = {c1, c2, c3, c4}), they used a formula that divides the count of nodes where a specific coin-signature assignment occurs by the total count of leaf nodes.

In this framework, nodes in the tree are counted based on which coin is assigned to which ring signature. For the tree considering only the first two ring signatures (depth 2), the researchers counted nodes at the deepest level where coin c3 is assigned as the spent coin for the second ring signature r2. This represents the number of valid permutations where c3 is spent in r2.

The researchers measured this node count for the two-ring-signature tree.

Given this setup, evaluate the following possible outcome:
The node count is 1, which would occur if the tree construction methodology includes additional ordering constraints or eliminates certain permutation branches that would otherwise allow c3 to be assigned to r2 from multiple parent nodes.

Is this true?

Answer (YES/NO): NO